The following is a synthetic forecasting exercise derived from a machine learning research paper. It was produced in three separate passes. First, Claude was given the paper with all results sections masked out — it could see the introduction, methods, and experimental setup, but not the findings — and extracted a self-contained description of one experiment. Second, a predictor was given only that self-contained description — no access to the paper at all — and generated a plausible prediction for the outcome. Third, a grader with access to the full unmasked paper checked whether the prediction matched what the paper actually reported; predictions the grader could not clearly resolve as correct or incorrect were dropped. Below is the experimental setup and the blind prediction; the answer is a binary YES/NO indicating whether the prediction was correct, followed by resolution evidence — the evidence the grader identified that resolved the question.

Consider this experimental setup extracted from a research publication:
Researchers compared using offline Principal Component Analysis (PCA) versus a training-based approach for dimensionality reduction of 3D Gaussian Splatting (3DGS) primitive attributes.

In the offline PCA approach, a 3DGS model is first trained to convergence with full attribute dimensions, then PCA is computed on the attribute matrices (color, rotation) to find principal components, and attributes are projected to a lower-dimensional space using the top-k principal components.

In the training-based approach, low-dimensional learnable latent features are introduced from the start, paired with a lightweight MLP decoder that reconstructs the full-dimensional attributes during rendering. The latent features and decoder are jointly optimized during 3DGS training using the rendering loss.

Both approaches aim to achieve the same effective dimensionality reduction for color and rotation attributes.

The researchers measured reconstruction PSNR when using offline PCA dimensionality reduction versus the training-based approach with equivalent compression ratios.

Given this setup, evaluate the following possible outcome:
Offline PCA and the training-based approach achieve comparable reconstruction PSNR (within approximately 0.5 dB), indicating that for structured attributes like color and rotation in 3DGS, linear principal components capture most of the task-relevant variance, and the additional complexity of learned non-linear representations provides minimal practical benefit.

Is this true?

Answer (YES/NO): NO